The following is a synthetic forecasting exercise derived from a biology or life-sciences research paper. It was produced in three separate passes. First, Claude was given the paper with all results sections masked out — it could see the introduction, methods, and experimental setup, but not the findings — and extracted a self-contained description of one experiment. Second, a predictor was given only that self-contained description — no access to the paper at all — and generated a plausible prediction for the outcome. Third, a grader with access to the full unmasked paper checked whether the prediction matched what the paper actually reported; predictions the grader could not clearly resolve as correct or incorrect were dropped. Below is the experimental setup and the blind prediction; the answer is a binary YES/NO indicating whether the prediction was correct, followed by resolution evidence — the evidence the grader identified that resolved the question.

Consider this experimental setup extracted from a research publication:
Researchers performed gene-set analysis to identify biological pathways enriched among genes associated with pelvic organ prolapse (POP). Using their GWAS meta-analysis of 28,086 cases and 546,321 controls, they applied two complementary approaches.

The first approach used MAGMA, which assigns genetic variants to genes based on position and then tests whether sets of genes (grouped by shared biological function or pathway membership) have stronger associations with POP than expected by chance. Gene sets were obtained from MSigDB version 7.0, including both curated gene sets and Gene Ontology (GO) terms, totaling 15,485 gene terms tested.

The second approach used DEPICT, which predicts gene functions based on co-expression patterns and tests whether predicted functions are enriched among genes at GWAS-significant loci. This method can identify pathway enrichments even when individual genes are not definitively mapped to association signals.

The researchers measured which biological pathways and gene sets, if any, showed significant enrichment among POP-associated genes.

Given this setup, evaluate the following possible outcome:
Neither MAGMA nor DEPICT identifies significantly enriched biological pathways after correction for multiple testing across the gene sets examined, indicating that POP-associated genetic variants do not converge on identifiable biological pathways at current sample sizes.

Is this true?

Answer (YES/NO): NO